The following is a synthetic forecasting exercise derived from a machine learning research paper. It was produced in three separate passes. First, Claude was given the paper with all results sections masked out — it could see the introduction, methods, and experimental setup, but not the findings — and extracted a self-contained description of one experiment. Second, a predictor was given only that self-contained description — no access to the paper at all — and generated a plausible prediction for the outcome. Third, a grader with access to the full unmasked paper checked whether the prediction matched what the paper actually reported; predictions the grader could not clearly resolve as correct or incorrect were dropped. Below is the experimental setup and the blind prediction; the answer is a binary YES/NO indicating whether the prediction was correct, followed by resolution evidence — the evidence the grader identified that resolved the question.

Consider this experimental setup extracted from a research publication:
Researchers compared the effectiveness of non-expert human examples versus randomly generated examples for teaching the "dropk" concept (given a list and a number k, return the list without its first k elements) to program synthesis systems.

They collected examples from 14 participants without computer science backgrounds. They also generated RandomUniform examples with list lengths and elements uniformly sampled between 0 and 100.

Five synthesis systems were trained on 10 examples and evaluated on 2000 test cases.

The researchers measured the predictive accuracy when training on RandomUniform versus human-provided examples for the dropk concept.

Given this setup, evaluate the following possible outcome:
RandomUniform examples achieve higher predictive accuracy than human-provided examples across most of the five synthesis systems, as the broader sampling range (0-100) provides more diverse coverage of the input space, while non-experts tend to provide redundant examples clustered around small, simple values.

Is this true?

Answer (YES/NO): NO